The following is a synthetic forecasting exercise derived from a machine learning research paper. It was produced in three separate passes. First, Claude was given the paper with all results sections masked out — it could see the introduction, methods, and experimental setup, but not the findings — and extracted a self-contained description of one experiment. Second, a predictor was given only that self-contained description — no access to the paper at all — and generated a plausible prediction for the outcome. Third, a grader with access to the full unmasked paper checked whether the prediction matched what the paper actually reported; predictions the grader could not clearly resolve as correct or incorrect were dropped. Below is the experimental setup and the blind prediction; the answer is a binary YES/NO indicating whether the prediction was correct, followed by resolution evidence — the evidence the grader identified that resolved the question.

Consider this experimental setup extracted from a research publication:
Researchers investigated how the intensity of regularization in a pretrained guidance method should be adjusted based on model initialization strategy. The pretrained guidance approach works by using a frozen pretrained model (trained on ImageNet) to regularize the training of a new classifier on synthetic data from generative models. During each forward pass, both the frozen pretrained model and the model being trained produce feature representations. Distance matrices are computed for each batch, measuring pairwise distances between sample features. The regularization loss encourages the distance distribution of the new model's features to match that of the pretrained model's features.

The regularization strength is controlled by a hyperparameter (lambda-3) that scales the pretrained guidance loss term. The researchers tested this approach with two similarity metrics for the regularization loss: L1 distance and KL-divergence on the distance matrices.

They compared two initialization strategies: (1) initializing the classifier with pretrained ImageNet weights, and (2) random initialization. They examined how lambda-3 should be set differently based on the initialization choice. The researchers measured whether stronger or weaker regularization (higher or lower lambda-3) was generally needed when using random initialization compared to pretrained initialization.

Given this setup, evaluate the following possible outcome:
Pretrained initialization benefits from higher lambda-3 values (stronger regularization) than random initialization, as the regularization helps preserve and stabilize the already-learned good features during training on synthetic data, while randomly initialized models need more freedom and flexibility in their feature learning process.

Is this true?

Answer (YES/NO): NO